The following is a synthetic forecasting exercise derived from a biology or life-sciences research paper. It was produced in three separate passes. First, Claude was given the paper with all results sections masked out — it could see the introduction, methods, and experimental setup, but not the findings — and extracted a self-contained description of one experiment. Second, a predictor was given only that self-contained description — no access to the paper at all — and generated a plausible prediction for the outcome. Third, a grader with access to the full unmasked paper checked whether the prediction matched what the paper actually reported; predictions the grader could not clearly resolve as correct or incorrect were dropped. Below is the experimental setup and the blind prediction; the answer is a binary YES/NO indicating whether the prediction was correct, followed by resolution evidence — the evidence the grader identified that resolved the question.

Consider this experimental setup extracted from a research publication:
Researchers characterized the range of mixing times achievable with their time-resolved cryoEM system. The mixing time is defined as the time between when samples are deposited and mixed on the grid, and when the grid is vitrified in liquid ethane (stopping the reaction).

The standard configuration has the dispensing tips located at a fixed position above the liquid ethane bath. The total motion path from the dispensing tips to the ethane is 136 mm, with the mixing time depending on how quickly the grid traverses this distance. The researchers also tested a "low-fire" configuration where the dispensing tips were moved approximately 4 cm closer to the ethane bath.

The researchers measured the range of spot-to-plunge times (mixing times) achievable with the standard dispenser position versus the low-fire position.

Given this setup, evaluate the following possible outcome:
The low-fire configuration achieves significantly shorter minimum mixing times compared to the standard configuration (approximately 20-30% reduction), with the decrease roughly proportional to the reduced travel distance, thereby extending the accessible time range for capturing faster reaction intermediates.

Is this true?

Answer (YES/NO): YES